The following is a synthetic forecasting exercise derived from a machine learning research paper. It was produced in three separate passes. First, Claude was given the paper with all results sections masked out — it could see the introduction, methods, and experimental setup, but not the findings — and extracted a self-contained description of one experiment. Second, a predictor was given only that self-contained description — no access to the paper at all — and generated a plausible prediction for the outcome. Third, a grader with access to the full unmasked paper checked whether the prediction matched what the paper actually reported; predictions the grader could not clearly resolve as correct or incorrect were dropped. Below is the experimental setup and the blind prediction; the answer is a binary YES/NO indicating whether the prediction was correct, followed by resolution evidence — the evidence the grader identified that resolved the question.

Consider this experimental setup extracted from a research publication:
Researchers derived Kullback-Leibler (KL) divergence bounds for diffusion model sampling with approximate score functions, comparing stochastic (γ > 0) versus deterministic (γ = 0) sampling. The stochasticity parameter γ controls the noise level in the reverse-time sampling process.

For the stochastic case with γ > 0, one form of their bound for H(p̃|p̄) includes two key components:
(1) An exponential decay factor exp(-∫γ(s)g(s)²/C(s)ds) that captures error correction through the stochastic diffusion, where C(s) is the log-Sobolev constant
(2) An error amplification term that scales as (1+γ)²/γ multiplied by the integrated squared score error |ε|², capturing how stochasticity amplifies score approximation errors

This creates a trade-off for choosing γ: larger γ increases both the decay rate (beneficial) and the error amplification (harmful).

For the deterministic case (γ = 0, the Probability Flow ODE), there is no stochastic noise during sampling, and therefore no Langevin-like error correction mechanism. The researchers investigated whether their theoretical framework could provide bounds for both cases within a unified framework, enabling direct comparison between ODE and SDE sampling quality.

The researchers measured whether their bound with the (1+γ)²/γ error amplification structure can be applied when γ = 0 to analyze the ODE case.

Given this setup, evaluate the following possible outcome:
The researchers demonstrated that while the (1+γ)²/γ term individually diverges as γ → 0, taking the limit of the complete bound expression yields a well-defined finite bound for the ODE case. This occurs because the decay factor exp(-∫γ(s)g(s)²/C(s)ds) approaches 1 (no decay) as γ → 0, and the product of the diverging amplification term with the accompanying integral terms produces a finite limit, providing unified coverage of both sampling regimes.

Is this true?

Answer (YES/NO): NO